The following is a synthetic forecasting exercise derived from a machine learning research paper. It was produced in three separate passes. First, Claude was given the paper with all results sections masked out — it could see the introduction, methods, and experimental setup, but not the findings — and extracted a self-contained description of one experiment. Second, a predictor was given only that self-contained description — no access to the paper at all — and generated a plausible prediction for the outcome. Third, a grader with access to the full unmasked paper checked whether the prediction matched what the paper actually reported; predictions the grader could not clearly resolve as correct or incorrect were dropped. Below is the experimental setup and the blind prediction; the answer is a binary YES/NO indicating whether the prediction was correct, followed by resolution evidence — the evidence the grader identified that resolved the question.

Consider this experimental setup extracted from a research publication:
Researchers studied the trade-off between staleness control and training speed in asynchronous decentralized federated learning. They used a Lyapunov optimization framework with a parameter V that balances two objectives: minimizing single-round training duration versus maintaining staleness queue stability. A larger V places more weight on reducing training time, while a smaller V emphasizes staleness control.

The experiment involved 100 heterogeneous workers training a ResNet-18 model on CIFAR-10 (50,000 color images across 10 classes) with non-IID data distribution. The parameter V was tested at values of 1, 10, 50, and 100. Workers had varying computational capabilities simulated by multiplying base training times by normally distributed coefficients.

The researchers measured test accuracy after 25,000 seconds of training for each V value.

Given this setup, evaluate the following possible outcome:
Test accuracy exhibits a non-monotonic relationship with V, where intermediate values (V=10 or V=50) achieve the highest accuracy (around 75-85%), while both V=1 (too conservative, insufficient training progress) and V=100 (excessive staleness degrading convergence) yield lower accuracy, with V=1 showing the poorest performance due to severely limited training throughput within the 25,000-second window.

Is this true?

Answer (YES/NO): NO